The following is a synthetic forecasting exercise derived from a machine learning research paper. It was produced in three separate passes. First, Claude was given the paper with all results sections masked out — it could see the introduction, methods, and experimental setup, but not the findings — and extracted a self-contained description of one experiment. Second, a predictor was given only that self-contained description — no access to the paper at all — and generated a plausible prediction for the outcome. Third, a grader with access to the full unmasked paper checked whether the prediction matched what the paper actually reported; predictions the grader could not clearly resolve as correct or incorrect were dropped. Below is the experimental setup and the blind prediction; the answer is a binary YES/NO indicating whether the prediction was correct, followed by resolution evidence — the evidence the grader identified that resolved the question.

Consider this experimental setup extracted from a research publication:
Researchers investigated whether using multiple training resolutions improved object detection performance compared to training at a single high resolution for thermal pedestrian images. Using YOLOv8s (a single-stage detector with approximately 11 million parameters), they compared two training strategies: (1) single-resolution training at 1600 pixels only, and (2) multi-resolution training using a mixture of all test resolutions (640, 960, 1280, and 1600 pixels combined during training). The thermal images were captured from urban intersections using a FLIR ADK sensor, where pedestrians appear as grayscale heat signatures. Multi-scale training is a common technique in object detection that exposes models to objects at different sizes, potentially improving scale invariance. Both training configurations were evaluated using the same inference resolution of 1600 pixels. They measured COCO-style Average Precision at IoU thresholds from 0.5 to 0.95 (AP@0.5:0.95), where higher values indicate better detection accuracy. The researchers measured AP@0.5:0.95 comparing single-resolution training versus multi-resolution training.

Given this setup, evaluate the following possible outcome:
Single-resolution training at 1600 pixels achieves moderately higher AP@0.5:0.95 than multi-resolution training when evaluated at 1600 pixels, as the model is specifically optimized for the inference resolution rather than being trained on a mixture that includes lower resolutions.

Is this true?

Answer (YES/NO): YES